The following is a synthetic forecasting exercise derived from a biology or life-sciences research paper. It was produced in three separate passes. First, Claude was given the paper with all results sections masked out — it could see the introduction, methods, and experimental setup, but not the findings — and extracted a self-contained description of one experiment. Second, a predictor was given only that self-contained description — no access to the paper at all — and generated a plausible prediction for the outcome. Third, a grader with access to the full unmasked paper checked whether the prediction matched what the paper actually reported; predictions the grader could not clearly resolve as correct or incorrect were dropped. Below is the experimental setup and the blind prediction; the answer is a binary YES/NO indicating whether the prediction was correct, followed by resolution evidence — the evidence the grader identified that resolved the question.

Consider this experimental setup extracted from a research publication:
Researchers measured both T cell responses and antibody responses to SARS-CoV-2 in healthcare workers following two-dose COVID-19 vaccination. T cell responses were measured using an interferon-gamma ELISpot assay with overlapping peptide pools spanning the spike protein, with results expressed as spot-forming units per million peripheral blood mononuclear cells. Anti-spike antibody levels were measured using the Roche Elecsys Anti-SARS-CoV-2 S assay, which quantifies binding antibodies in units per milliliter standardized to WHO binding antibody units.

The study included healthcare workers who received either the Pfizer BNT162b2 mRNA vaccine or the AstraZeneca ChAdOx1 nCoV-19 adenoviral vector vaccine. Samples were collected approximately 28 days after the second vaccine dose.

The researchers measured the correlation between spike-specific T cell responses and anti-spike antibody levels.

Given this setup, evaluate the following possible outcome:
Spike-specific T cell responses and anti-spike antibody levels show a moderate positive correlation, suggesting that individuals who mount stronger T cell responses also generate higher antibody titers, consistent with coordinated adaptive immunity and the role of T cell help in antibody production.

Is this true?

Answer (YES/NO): NO